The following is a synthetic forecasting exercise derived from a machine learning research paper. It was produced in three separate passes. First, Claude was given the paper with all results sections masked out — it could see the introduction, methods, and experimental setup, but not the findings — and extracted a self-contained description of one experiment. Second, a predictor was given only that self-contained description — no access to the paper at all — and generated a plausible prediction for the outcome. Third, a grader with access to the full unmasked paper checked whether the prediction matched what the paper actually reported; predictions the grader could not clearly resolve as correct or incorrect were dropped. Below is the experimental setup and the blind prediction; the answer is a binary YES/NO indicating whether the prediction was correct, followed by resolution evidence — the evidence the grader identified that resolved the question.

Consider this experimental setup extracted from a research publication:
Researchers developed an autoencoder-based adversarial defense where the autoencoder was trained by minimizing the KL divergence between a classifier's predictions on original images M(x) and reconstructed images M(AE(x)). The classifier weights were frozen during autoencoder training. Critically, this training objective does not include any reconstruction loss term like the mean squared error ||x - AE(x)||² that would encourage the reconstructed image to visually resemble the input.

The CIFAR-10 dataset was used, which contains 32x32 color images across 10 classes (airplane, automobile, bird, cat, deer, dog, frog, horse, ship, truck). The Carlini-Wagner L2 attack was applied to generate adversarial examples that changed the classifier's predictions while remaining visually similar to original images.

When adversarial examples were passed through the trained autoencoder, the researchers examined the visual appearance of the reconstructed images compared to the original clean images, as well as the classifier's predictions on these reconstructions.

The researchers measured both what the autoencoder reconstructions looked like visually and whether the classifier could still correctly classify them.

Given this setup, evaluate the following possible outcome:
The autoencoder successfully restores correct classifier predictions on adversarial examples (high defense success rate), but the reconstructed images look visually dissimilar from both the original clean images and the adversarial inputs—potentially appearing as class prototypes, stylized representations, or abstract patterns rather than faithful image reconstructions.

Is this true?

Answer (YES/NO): YES